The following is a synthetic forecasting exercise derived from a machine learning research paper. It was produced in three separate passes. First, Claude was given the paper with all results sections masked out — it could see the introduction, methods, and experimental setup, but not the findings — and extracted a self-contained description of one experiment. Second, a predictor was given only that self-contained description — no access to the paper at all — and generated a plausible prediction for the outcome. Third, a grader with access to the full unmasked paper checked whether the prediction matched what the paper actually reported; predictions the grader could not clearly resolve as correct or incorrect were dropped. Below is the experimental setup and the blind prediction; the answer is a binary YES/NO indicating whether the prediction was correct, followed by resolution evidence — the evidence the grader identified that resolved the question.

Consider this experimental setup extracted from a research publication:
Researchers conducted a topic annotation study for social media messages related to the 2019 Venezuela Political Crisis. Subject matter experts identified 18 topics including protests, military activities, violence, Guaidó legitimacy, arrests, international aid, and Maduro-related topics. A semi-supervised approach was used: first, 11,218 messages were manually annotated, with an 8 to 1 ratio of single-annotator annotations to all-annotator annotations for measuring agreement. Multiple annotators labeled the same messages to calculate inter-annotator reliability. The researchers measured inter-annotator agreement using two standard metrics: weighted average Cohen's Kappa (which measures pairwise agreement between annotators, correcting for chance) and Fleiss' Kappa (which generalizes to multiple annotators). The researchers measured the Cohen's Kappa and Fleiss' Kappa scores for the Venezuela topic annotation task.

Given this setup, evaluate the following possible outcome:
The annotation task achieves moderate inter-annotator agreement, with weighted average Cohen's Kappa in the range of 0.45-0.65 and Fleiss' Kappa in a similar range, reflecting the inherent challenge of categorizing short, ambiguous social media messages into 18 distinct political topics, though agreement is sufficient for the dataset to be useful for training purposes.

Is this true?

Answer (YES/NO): NO